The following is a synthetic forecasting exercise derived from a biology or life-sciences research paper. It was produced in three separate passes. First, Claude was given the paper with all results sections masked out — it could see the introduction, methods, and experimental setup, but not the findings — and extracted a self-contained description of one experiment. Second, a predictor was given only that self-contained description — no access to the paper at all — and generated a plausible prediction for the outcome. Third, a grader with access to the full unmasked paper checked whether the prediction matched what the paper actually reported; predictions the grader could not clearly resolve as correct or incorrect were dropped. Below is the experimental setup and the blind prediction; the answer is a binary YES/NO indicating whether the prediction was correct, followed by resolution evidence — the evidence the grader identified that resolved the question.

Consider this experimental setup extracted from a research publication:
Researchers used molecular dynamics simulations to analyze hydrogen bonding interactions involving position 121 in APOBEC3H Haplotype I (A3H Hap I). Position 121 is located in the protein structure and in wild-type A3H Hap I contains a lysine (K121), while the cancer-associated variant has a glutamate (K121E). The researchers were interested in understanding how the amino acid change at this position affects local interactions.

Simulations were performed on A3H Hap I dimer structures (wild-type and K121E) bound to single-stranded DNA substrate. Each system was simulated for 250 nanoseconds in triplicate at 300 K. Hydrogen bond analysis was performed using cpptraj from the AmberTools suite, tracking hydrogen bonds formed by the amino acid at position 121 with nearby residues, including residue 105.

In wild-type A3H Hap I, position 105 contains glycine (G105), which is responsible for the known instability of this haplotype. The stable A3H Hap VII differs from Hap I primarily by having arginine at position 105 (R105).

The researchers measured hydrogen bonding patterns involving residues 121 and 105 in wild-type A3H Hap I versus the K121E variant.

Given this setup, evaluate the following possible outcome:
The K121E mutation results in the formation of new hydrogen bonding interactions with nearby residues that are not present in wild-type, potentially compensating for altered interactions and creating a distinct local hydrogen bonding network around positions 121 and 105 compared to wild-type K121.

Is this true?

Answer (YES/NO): NO